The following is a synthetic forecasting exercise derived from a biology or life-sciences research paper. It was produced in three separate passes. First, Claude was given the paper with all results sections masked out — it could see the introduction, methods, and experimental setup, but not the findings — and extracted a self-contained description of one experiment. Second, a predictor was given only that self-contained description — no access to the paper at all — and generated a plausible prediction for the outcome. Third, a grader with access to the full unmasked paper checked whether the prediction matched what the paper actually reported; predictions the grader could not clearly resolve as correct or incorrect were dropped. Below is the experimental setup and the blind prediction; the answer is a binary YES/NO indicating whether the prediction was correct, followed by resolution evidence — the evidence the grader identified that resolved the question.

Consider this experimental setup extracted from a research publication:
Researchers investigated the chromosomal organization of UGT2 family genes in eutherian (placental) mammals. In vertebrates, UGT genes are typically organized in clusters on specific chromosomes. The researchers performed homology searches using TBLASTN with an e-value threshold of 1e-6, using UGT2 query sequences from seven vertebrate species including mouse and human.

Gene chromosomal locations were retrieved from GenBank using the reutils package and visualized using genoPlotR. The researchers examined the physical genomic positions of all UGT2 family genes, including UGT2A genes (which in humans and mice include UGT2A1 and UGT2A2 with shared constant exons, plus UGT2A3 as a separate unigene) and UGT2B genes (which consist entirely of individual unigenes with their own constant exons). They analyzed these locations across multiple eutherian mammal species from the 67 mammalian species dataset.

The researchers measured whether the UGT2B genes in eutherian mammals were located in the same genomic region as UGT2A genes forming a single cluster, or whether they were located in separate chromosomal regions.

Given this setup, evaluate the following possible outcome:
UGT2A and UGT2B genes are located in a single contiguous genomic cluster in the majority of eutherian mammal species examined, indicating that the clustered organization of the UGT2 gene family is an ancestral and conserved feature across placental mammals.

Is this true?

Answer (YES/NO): YES